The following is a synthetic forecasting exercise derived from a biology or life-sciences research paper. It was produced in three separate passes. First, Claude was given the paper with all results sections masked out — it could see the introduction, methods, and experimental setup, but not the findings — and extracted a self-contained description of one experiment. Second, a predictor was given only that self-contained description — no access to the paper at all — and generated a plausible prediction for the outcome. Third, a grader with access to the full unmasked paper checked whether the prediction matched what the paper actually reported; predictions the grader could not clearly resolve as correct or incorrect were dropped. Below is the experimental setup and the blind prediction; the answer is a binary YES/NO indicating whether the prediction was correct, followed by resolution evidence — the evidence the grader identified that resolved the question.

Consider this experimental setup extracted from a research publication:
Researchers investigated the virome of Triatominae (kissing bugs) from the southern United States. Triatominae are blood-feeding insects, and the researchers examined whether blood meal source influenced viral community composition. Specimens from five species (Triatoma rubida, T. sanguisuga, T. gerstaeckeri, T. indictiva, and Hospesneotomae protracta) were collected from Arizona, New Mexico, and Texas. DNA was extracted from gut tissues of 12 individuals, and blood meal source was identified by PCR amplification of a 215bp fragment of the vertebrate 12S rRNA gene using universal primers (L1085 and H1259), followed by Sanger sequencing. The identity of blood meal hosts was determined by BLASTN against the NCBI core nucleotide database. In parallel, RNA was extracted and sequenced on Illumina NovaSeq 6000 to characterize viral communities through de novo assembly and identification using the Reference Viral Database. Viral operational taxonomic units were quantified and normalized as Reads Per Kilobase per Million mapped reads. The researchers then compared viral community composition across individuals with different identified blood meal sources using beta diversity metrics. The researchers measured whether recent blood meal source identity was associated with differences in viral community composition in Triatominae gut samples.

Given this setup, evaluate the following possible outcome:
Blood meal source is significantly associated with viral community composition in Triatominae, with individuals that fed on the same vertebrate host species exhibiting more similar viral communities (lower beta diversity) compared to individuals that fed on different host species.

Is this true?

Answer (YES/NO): NO